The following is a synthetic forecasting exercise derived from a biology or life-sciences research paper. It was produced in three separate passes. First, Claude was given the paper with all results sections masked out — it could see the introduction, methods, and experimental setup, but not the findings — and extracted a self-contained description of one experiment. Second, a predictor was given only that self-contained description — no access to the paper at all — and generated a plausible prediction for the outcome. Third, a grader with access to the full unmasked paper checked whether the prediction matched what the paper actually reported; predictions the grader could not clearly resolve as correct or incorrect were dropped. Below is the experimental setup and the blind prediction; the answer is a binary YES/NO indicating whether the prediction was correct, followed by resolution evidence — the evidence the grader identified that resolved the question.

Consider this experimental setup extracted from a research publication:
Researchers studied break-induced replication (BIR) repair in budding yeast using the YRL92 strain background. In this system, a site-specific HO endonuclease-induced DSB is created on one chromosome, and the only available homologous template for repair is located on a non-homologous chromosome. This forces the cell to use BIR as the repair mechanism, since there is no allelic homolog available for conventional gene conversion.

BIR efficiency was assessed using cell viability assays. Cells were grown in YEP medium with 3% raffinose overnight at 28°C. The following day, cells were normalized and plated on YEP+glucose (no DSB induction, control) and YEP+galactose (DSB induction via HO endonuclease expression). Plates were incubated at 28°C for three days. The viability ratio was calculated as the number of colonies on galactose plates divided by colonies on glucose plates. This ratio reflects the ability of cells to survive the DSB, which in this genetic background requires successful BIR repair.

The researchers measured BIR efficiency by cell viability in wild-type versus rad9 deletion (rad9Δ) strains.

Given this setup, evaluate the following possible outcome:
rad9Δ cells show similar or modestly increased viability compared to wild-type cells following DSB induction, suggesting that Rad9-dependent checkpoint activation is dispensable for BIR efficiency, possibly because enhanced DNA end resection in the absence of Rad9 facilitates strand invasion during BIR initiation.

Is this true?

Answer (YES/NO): NO